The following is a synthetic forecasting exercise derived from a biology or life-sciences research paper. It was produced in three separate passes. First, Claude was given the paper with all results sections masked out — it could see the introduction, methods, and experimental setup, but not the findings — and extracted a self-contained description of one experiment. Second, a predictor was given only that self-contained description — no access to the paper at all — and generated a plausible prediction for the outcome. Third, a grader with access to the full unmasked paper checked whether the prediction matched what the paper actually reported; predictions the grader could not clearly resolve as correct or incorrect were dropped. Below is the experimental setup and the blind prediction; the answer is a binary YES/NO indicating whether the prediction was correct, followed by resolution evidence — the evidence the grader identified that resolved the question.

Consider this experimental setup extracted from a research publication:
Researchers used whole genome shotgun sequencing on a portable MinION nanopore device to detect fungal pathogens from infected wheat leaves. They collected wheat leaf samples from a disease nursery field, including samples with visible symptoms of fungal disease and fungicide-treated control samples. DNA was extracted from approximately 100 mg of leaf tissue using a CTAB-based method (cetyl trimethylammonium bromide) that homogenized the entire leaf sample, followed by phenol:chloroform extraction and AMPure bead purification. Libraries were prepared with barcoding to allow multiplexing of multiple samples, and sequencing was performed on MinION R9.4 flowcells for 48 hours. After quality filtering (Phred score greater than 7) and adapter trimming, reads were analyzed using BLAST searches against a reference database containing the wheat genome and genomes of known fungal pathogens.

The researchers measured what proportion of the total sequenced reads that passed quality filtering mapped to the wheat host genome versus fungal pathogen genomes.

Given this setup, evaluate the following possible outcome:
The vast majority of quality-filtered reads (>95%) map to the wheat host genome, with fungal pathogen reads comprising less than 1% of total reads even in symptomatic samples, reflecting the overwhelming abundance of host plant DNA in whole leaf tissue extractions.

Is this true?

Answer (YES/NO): NO